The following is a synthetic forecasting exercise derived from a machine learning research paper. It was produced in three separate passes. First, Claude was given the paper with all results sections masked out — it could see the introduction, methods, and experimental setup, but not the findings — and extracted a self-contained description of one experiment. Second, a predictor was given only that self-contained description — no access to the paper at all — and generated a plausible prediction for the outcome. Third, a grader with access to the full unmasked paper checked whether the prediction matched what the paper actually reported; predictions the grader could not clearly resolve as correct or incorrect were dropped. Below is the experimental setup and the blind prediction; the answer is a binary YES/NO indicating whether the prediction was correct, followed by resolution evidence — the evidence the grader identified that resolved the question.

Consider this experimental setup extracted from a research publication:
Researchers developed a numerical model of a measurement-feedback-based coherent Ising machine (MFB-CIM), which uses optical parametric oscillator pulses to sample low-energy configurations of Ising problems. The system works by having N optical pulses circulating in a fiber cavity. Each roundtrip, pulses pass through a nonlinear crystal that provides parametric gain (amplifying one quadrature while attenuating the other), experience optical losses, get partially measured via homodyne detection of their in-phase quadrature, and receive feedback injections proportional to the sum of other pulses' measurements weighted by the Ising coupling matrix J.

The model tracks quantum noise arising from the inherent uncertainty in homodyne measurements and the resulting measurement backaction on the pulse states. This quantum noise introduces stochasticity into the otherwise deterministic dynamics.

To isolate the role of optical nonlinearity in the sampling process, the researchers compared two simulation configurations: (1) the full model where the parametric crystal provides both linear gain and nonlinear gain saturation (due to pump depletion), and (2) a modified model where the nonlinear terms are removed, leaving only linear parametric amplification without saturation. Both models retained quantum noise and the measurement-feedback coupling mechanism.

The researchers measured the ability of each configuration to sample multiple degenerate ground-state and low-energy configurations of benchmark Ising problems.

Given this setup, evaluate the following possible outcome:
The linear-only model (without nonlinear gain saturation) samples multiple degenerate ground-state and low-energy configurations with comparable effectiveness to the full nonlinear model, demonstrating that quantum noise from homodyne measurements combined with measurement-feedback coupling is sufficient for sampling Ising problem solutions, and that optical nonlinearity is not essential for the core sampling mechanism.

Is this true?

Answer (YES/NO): NO